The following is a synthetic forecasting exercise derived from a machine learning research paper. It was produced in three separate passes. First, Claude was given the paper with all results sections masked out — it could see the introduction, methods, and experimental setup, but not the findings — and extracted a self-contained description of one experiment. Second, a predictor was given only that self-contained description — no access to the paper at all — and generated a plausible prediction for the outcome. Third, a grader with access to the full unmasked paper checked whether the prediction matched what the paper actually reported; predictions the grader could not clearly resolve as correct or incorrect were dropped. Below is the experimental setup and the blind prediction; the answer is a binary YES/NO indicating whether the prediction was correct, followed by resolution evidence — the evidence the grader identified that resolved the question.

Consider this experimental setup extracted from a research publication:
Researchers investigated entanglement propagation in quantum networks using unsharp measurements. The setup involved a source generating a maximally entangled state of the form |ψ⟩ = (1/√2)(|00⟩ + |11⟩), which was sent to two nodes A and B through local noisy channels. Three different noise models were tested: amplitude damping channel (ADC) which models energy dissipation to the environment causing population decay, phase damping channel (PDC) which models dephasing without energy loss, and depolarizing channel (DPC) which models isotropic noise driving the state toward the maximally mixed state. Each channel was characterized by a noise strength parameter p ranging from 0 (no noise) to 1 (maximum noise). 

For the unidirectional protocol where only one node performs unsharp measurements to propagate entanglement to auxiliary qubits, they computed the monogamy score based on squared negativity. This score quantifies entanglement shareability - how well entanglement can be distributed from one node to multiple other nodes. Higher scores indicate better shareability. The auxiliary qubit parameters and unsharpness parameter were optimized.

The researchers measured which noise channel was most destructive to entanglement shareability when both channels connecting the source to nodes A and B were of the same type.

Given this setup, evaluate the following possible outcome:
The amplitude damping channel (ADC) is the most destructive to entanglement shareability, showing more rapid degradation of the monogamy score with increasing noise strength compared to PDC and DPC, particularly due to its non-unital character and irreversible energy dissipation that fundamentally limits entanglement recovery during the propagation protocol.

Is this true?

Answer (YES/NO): NO